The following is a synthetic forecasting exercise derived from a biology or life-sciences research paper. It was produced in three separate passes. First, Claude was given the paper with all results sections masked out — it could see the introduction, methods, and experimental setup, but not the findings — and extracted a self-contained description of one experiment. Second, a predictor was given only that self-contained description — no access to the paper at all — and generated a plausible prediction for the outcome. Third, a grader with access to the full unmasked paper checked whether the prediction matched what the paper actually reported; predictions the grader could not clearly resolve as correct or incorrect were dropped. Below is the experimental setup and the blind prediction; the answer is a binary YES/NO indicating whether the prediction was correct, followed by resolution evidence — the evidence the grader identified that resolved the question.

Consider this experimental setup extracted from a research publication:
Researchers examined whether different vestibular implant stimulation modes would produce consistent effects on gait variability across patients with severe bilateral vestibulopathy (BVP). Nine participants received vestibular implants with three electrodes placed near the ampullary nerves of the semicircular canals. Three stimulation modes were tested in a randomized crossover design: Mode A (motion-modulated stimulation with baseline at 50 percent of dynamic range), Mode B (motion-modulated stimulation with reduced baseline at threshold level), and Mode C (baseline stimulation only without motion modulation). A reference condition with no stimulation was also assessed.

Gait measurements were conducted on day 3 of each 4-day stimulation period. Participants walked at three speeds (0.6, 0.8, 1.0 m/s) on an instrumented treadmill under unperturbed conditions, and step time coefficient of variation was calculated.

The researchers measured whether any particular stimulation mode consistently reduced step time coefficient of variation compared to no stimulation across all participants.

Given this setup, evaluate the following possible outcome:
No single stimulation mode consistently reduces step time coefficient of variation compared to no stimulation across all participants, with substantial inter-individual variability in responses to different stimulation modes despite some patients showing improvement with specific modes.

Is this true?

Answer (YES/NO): YES